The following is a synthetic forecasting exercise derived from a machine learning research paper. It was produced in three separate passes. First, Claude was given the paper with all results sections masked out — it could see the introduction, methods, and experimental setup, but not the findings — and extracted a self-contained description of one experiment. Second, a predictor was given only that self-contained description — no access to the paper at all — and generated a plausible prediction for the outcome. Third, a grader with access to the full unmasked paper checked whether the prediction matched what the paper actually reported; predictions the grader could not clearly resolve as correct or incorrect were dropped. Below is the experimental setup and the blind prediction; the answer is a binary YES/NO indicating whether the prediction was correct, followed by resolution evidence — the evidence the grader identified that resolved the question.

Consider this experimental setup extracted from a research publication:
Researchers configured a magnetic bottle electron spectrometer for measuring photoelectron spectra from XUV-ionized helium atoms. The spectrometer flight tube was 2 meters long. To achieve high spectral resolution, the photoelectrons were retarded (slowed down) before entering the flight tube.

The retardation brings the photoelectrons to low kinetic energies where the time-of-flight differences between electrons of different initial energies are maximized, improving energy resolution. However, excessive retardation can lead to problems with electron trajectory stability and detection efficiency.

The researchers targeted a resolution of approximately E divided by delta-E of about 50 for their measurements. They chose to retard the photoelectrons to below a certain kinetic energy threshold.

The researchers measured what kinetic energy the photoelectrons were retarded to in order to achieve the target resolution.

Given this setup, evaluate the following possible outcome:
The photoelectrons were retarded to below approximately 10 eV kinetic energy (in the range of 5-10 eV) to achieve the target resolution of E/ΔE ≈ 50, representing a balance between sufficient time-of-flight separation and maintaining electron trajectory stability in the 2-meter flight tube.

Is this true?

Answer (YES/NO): NO